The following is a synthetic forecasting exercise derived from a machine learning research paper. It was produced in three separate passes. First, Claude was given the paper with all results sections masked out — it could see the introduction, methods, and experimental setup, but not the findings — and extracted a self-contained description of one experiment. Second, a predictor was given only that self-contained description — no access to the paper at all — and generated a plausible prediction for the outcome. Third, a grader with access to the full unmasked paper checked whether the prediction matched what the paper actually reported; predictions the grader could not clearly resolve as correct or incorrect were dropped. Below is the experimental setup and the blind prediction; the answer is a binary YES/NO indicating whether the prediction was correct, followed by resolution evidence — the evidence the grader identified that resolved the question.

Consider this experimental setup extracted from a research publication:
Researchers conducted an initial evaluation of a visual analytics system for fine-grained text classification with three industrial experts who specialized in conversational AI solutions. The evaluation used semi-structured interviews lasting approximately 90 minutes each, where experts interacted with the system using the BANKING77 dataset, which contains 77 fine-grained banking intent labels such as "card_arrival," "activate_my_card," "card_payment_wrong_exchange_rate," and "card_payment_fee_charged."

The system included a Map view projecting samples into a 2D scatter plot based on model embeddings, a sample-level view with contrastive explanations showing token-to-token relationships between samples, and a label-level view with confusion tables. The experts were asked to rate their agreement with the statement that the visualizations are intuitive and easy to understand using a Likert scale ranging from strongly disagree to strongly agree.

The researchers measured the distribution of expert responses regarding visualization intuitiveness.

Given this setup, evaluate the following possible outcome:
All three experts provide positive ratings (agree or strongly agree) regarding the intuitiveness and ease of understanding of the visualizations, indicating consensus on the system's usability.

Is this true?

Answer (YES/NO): YES